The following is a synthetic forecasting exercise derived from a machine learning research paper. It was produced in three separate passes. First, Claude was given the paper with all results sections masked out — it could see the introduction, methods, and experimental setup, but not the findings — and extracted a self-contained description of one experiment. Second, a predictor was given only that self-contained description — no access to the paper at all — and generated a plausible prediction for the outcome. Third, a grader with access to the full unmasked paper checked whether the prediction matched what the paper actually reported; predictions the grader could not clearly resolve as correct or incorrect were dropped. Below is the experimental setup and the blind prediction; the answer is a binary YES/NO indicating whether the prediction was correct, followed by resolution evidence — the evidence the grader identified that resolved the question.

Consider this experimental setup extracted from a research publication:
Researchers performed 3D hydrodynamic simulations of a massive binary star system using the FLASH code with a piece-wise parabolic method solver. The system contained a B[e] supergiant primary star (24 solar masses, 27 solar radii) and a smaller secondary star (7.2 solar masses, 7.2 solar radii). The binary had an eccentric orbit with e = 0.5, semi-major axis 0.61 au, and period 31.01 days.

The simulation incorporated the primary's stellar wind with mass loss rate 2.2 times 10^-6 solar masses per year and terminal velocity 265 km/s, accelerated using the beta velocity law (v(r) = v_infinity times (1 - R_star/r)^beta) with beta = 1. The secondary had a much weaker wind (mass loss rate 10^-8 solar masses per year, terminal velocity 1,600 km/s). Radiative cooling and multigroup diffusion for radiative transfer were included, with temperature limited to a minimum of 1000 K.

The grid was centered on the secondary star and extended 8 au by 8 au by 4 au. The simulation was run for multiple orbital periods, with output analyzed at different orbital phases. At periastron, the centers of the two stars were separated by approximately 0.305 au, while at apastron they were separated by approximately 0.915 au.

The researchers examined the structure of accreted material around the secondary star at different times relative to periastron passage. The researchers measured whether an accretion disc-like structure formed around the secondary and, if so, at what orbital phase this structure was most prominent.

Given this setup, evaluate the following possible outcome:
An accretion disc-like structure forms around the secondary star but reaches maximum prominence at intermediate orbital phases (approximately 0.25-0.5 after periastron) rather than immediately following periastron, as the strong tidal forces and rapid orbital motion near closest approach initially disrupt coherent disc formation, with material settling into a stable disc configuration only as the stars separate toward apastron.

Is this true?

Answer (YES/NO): NO